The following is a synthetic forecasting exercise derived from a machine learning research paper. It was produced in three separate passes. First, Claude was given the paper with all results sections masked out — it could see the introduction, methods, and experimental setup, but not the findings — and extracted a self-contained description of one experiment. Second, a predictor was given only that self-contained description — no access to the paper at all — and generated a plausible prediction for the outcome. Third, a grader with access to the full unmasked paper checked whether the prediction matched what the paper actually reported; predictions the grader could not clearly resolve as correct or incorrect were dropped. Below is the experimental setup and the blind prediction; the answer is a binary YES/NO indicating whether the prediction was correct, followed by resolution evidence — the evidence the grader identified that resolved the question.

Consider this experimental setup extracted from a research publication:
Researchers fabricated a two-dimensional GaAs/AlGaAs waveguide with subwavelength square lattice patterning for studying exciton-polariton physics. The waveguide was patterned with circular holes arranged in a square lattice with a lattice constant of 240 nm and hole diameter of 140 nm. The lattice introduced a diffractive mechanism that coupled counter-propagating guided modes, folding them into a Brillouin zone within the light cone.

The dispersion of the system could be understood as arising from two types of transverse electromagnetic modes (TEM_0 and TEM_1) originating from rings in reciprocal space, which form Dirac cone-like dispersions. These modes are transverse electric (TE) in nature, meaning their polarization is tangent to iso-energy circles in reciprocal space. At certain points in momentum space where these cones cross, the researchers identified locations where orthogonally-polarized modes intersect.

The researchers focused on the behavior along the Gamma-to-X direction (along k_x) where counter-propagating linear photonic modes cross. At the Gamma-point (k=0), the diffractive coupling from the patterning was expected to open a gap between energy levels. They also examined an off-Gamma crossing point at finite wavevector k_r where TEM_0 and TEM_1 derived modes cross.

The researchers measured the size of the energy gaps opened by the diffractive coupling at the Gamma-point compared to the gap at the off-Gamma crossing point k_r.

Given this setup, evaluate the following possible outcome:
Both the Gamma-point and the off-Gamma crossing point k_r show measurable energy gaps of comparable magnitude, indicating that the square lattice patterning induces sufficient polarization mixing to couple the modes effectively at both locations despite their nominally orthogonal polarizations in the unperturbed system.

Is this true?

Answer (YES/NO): NO